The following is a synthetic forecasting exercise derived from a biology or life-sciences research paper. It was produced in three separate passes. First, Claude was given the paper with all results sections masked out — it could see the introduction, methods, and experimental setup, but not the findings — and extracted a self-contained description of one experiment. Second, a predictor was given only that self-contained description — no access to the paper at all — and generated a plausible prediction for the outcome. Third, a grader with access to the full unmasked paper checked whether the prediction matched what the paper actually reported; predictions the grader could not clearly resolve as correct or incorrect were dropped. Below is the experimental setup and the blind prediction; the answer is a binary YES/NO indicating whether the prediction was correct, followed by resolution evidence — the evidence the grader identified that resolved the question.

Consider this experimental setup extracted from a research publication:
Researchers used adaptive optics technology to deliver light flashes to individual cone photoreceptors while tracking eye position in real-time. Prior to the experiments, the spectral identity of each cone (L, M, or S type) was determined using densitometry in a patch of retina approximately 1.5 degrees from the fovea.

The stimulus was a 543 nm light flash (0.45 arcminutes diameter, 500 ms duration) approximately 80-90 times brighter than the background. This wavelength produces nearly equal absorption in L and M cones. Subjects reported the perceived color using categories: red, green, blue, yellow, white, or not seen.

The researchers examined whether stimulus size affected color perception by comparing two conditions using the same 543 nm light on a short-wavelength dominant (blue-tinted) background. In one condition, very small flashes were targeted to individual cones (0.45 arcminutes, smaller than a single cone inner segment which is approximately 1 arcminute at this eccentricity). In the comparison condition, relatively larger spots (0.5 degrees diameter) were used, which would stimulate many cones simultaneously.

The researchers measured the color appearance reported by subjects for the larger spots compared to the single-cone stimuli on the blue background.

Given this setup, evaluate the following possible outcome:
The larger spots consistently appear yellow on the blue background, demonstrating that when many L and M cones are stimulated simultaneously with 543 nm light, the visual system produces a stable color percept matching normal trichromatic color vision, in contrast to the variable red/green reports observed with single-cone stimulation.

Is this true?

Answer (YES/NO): NO